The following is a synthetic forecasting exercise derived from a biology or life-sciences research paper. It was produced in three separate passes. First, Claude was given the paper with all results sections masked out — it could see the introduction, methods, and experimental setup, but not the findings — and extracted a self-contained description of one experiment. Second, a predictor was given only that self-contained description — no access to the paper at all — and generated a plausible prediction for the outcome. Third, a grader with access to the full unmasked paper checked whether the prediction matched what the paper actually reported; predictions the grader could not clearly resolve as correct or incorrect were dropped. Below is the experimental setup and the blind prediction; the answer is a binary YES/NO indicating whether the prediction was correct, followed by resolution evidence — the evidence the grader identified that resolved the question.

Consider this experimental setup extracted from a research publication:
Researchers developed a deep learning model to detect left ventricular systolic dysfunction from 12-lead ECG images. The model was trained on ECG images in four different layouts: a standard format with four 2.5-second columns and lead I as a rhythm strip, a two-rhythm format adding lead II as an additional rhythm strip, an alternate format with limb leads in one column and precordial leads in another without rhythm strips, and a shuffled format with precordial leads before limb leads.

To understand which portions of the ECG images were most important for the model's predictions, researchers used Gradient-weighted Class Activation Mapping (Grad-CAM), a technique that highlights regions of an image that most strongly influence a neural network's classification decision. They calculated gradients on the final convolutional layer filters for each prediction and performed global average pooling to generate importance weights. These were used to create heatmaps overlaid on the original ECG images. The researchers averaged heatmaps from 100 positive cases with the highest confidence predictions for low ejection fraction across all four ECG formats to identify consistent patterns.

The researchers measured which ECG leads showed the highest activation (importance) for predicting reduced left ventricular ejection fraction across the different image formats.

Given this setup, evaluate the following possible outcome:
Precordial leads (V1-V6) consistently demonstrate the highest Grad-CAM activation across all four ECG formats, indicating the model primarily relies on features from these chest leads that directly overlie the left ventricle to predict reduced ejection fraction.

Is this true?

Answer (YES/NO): NO